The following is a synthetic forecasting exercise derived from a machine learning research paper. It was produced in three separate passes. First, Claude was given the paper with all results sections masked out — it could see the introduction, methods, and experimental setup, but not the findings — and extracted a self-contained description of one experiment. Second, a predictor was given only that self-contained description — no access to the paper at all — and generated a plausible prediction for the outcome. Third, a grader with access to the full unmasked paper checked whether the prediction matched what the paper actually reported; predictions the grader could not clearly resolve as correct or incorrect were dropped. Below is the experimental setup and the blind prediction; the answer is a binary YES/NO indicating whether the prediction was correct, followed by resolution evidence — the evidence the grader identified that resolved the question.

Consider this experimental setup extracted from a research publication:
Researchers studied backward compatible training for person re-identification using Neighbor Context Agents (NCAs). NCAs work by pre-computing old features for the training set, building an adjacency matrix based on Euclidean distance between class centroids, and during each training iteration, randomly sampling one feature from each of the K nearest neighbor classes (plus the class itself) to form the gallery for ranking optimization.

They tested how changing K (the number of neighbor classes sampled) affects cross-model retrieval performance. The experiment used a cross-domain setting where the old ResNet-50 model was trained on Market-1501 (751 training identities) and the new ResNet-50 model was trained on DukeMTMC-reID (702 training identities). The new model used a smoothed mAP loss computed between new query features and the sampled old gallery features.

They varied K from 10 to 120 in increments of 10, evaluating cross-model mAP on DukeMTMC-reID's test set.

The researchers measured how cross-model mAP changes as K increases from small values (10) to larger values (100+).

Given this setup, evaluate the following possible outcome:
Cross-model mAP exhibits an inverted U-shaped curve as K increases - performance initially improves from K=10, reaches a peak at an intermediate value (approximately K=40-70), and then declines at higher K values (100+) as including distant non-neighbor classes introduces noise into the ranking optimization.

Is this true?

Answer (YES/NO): NO